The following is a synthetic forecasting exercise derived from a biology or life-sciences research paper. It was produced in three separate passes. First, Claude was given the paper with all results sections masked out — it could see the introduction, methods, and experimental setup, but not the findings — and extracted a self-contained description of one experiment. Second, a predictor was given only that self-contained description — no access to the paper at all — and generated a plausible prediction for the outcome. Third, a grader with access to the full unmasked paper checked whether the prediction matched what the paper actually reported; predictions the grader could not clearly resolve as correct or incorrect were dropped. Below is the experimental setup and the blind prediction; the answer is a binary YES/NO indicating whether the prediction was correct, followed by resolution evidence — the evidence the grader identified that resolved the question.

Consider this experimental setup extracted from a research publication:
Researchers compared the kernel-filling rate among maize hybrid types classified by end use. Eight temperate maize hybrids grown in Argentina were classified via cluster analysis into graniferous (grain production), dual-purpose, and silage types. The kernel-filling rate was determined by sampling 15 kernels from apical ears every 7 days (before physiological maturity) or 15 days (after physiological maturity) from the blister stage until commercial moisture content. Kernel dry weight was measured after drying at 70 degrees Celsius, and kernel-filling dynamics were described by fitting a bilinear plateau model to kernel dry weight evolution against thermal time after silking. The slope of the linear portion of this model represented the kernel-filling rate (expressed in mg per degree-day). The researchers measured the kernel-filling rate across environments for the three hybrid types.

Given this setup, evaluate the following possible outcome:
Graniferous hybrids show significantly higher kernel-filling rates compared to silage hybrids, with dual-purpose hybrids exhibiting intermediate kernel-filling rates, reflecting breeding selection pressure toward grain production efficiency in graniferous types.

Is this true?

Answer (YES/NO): NO